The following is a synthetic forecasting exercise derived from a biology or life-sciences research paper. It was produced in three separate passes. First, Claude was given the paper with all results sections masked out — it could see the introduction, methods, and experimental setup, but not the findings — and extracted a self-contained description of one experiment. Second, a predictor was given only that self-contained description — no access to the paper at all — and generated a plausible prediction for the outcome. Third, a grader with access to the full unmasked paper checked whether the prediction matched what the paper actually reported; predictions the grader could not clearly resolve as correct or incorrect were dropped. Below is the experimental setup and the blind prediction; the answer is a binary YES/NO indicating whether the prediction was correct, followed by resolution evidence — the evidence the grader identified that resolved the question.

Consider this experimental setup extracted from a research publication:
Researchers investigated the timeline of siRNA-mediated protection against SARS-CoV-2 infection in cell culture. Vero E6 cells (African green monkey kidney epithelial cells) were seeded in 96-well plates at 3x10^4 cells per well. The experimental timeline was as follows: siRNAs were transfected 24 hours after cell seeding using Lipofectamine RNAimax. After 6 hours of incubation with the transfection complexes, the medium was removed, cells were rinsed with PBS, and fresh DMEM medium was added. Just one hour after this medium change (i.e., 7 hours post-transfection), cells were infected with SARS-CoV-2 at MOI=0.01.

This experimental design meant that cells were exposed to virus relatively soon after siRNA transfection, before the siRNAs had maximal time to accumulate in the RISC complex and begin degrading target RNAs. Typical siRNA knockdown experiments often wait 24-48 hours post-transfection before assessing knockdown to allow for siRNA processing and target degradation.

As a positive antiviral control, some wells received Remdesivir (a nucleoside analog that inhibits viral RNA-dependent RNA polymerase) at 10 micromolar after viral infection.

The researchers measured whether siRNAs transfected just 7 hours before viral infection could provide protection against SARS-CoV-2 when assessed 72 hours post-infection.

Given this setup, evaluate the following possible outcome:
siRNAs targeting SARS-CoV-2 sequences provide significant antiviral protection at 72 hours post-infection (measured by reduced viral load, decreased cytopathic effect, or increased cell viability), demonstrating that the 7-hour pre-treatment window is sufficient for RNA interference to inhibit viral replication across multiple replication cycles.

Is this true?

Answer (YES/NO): YES